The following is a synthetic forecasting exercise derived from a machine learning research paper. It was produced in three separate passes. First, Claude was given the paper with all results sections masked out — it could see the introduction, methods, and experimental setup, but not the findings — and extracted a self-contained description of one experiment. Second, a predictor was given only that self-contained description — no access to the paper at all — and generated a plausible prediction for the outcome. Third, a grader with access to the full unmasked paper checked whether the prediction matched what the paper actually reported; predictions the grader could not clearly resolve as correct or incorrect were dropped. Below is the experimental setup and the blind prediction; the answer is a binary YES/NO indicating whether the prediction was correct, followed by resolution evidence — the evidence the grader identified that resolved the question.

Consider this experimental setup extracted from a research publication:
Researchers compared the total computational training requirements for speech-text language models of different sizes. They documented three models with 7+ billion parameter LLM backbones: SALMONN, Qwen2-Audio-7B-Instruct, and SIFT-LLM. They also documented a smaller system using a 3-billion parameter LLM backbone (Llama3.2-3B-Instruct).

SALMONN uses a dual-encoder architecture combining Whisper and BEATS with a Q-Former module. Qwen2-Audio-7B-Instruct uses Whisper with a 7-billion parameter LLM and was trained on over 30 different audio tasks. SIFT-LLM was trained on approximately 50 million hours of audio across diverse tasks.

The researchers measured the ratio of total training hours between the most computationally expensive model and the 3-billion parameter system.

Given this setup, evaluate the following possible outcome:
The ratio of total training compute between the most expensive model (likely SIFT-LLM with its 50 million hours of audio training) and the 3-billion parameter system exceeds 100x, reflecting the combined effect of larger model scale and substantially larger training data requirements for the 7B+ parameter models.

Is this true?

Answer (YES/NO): YES